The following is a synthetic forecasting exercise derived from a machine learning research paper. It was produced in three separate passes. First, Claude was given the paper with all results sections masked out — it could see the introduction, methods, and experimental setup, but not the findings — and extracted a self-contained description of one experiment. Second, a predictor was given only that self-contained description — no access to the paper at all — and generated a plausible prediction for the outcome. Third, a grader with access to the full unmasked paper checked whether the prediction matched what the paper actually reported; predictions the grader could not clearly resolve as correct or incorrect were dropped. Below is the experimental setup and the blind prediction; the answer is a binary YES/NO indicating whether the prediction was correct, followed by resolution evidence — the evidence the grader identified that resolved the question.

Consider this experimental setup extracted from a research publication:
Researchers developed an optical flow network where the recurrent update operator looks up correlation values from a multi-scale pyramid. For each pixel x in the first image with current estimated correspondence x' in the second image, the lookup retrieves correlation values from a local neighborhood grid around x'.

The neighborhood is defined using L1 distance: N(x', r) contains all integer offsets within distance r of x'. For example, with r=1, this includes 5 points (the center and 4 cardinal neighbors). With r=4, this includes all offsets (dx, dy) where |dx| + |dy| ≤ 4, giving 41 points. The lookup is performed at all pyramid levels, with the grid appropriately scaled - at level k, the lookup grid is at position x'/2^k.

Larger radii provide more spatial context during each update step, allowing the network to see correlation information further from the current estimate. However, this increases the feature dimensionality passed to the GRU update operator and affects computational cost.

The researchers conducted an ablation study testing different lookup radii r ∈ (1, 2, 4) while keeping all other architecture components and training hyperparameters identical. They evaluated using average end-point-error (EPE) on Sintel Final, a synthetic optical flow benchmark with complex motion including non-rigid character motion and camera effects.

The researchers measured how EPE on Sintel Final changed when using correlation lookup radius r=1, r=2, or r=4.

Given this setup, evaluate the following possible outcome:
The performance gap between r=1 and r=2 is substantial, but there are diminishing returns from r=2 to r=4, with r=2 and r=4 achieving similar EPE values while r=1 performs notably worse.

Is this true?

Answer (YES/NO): YES